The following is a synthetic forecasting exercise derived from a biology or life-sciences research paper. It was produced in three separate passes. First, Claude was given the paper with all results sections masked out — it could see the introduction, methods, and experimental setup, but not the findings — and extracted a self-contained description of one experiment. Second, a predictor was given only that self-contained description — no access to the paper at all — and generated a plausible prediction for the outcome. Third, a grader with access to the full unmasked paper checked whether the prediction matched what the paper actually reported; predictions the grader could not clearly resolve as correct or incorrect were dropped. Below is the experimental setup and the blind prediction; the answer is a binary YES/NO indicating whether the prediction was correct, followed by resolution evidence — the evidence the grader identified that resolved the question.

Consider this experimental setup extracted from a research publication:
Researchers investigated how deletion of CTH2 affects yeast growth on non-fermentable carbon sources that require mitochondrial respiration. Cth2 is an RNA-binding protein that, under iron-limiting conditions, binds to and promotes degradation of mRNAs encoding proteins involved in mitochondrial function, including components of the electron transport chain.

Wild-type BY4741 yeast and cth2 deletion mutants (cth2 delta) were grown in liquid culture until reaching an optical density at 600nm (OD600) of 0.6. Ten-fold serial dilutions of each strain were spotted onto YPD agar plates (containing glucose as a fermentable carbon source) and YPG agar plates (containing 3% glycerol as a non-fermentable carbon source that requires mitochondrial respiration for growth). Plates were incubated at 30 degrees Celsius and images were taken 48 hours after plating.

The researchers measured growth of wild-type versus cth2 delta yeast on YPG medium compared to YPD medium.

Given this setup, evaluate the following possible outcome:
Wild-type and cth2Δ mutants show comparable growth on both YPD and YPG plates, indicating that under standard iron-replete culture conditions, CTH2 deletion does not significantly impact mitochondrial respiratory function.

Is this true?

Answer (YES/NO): NO